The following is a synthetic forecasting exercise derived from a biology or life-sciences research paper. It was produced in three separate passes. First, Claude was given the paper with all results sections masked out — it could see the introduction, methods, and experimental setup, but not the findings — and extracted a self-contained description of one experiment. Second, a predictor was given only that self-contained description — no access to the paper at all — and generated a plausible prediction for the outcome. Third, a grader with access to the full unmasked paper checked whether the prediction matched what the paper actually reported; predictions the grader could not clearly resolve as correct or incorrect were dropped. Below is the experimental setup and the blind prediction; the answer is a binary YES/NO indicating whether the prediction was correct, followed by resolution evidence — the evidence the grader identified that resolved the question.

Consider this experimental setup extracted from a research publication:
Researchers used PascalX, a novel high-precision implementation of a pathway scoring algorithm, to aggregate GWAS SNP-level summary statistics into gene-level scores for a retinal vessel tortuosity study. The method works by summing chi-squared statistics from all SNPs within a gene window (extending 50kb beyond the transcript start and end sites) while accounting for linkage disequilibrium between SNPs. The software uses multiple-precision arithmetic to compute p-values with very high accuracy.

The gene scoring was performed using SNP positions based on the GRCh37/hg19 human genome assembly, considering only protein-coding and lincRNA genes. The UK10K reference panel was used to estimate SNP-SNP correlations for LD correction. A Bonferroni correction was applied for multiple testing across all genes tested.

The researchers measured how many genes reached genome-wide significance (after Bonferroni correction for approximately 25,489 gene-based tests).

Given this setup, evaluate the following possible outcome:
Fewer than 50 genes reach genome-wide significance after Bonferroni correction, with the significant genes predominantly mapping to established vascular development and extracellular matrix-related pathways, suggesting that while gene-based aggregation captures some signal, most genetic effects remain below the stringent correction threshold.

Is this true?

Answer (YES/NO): NO